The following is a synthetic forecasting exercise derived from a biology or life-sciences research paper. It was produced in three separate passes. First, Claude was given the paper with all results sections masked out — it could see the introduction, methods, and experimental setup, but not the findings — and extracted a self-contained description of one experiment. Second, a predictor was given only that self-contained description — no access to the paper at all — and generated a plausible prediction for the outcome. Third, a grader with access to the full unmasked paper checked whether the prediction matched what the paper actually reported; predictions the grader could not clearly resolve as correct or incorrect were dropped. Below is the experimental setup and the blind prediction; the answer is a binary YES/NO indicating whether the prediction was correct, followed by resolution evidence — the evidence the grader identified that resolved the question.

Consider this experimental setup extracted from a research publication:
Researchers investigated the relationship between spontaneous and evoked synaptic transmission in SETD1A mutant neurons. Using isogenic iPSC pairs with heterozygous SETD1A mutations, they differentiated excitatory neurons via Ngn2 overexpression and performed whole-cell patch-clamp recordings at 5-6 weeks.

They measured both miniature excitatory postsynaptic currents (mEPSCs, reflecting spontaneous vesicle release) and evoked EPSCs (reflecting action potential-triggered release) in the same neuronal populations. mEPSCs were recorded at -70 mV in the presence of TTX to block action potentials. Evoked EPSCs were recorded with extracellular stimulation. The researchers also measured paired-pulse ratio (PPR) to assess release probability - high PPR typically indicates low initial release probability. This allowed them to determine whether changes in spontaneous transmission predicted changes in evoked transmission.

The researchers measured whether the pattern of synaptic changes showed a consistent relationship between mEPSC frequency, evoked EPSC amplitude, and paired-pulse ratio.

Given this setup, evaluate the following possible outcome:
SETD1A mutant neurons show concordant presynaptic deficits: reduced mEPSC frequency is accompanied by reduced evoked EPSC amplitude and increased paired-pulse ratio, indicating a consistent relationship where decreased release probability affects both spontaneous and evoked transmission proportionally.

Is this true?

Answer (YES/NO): NO